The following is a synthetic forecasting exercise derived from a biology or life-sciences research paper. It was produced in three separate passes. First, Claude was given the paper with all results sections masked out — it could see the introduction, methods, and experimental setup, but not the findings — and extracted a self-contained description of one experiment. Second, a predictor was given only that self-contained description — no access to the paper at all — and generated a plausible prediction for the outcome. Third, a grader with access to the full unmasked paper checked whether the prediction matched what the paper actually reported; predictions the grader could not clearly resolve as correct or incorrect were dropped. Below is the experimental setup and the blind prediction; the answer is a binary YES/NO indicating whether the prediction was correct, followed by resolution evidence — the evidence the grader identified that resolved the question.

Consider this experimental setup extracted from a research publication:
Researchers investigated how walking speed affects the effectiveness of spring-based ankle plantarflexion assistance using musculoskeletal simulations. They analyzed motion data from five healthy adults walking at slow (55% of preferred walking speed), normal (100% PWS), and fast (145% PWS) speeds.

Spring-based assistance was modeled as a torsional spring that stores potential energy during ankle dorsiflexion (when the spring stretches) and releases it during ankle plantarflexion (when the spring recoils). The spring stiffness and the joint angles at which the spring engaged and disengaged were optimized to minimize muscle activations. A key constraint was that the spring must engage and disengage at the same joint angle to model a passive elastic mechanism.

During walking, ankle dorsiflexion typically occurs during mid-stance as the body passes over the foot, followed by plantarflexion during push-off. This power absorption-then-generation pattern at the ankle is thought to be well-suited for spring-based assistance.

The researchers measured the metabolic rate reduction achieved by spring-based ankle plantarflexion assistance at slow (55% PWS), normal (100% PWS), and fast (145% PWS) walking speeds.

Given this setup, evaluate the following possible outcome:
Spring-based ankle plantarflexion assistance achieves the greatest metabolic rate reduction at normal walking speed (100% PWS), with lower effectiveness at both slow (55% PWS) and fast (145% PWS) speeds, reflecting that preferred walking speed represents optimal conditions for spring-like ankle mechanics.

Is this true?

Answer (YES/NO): NO